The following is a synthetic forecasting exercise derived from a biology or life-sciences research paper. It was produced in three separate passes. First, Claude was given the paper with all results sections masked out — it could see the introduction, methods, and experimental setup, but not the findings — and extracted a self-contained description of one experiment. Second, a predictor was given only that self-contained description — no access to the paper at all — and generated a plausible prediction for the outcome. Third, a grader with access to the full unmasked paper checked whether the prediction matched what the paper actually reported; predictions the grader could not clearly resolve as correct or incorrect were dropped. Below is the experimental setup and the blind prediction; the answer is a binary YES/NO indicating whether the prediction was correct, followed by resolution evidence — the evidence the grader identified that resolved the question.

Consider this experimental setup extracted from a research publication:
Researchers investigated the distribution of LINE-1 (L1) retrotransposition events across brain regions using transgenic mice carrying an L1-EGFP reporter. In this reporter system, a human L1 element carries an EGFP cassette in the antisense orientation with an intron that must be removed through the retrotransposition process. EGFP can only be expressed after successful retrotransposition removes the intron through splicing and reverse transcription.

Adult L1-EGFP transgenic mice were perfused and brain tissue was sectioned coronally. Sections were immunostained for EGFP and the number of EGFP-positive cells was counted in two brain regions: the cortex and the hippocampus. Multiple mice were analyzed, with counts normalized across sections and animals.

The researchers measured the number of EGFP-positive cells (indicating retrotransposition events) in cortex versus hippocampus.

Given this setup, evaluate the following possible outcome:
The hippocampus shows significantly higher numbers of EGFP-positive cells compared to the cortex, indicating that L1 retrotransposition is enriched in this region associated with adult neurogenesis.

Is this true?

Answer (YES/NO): NO